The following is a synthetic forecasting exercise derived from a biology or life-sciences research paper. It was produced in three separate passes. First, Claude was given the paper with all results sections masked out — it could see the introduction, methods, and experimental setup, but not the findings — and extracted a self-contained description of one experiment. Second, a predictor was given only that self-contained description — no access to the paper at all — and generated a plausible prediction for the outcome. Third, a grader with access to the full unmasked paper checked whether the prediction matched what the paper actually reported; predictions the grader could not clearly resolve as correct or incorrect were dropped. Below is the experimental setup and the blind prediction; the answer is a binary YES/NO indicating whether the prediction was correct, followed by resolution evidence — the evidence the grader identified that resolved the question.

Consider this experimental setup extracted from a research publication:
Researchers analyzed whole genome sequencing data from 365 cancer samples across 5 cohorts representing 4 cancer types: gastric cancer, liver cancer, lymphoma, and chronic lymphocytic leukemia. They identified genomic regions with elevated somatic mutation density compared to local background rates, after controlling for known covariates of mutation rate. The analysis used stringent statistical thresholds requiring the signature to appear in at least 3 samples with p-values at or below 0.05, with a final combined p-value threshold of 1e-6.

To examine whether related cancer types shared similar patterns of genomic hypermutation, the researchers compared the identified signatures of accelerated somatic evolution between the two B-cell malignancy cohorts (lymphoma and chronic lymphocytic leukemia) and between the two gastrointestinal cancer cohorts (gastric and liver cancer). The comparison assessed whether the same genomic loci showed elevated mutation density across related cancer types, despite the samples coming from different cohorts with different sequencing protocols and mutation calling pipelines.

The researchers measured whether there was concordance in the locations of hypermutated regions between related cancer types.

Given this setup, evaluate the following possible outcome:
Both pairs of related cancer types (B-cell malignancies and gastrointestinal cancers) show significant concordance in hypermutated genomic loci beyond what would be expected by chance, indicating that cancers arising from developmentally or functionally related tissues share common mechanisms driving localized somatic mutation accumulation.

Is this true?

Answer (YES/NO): NO